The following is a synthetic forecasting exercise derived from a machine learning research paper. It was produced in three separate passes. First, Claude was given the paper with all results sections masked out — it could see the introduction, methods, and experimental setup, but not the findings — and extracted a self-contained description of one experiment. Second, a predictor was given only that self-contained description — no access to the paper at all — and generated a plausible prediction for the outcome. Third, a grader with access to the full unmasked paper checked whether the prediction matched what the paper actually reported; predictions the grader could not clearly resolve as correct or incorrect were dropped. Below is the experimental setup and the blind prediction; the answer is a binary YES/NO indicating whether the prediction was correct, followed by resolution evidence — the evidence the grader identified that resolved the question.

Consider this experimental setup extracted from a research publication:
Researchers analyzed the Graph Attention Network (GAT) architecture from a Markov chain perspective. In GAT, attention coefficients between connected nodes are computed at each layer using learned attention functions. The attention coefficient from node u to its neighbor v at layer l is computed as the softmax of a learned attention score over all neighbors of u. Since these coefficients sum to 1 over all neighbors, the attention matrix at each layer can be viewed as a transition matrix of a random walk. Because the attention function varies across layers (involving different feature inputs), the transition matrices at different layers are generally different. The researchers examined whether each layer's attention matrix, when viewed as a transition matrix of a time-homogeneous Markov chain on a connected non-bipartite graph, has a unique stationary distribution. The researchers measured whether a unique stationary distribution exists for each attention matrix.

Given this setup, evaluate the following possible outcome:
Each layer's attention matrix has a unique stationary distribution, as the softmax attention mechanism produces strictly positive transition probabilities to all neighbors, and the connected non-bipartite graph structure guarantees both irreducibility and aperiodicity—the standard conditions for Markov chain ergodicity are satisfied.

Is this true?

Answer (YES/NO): YES